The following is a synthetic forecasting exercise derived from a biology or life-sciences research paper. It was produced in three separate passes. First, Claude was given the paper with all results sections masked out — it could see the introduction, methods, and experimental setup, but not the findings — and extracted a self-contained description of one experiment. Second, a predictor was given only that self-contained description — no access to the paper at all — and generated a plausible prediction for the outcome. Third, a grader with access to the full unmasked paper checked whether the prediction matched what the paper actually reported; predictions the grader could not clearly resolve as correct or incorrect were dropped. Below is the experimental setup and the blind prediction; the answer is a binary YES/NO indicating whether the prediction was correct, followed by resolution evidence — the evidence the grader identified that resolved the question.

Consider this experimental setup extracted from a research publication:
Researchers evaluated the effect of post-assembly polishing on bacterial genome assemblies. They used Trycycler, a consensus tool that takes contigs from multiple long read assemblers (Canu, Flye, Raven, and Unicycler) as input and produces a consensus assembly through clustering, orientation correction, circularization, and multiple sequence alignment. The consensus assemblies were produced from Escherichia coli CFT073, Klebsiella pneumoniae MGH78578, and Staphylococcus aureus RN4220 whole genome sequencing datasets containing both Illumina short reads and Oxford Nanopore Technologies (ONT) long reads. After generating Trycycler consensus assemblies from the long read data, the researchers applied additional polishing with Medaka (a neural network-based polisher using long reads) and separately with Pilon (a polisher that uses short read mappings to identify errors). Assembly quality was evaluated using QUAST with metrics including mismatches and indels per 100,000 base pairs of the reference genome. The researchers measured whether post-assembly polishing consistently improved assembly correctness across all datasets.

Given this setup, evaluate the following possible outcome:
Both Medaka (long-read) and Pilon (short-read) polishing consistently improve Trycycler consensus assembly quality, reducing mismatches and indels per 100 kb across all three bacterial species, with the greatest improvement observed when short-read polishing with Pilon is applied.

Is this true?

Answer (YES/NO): NO